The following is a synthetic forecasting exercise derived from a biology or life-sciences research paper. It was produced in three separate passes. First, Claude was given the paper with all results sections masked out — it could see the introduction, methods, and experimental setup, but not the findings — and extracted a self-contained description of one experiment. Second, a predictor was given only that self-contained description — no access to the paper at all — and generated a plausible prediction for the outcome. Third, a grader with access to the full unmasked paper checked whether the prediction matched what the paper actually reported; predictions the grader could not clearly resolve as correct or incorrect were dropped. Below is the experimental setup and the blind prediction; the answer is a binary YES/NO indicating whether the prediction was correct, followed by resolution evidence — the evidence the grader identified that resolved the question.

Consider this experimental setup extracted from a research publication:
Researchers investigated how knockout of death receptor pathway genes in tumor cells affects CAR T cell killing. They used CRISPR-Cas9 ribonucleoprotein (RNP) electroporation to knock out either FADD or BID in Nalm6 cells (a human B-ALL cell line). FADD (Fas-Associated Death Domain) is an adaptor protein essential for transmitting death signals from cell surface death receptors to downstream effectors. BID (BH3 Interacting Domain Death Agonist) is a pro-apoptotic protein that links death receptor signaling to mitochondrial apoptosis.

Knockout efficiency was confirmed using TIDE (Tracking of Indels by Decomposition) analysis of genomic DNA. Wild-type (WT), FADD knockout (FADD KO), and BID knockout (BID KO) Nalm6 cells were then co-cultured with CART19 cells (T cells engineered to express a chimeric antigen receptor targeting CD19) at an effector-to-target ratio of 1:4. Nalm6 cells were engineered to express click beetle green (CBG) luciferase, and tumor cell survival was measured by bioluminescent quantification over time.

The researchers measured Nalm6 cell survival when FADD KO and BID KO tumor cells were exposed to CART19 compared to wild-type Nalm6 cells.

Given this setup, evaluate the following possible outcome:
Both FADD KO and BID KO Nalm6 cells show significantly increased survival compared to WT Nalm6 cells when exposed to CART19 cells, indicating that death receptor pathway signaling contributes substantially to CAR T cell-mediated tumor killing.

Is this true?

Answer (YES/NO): YES